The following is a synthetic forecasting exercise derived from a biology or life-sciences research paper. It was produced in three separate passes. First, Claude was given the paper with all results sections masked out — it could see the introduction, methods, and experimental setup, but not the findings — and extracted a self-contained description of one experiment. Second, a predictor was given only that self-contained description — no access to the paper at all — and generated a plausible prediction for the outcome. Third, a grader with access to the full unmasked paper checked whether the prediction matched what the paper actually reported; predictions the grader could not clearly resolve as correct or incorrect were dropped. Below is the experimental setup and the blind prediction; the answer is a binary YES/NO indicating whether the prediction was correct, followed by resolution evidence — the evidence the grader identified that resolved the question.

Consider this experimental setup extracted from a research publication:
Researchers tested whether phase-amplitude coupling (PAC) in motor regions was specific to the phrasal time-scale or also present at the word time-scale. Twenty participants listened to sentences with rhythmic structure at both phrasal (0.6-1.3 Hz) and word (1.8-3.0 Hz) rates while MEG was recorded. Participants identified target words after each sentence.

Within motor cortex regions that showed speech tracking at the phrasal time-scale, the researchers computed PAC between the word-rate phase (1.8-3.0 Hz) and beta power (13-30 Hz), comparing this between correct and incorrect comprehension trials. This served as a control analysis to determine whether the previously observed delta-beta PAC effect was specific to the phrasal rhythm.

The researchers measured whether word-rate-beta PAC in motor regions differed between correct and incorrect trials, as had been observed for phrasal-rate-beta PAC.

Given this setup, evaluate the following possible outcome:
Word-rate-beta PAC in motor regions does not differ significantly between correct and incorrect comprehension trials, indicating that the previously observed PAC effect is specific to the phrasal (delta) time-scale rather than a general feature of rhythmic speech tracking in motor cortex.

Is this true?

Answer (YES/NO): YES